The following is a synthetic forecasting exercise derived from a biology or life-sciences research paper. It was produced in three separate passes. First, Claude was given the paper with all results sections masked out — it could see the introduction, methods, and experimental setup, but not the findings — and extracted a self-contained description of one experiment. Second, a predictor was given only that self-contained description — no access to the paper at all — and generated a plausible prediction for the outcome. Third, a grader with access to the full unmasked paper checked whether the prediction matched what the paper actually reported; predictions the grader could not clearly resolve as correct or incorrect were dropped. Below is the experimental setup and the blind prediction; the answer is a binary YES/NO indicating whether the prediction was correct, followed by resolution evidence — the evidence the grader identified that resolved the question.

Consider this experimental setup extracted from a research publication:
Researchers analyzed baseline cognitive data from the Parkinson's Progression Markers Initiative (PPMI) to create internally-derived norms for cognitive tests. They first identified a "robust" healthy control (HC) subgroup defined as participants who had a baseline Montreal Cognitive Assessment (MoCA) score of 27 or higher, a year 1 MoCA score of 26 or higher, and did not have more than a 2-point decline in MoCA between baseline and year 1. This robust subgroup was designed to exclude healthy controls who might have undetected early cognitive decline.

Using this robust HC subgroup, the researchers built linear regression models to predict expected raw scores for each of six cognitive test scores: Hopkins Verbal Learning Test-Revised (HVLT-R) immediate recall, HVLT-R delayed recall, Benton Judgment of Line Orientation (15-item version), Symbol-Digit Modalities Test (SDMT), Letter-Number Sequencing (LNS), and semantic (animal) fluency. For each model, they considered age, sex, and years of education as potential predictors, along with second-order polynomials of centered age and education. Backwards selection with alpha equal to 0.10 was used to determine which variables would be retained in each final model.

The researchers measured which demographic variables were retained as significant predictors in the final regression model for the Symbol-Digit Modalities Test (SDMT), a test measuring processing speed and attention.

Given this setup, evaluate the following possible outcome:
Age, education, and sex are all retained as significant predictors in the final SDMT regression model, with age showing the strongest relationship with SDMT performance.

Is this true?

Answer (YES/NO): NO